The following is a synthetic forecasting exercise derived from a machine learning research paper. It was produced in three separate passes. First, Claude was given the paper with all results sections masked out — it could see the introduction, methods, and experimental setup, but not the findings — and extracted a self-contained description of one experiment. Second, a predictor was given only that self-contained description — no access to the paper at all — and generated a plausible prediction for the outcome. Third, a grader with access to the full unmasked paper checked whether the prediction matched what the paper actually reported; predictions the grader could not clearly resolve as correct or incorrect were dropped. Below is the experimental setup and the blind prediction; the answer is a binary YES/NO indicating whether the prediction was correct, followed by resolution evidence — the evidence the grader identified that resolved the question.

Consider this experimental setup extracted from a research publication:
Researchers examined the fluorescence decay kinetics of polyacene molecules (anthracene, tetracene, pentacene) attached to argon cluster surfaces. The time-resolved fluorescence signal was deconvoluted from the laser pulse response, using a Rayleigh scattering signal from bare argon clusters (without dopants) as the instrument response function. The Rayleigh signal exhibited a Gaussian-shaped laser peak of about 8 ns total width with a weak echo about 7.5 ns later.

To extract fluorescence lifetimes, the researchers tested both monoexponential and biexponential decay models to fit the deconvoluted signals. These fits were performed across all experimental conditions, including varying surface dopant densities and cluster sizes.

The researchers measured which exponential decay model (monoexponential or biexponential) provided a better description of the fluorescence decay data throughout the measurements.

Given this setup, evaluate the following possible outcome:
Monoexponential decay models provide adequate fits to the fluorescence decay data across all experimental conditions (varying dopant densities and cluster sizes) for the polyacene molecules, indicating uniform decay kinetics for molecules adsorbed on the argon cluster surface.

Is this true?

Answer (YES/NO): YES